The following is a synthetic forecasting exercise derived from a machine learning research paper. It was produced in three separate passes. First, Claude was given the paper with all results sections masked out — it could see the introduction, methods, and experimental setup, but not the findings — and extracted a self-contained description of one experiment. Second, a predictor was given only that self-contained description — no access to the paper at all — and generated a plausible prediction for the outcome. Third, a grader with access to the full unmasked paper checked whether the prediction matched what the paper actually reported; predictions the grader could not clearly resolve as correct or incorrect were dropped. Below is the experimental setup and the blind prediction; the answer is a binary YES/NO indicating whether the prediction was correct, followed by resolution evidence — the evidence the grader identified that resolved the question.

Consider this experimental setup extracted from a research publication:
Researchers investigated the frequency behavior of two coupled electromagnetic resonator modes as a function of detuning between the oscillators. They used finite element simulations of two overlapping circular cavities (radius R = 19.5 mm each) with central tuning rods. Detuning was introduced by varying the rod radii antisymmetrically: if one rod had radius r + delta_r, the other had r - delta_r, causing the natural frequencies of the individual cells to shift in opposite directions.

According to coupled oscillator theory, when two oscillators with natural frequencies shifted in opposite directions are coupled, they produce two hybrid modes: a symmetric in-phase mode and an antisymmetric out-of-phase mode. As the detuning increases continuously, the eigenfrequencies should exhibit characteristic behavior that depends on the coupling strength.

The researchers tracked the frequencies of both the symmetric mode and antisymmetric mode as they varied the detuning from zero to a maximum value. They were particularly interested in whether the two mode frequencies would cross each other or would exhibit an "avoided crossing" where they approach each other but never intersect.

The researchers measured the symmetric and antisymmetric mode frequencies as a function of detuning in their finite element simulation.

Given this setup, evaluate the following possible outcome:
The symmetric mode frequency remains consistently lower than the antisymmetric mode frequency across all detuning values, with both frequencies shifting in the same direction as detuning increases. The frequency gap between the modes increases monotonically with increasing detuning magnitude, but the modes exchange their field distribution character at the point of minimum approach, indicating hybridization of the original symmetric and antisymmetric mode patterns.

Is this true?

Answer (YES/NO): NO